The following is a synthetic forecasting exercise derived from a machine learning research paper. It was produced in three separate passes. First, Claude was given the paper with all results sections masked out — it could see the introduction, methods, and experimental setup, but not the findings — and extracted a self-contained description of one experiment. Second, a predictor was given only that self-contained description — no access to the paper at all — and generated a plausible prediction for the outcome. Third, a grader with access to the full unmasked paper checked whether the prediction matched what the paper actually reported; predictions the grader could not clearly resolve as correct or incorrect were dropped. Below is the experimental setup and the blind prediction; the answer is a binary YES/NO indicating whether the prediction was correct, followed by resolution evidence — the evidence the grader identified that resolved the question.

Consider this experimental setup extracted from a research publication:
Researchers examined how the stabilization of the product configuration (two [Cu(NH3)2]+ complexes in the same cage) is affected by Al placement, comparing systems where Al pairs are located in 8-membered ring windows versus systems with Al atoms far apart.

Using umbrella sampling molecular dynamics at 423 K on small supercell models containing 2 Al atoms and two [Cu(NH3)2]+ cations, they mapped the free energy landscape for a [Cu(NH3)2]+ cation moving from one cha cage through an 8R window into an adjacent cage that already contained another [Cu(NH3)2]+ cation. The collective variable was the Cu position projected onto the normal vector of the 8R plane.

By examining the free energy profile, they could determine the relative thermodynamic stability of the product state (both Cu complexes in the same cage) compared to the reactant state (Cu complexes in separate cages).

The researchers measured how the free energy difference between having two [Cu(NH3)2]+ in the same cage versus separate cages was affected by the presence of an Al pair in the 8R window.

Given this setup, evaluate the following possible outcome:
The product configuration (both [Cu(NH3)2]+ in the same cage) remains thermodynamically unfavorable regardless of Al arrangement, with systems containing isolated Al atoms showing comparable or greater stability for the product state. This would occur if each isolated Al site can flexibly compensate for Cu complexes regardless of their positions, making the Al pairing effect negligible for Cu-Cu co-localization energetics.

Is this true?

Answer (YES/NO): NO